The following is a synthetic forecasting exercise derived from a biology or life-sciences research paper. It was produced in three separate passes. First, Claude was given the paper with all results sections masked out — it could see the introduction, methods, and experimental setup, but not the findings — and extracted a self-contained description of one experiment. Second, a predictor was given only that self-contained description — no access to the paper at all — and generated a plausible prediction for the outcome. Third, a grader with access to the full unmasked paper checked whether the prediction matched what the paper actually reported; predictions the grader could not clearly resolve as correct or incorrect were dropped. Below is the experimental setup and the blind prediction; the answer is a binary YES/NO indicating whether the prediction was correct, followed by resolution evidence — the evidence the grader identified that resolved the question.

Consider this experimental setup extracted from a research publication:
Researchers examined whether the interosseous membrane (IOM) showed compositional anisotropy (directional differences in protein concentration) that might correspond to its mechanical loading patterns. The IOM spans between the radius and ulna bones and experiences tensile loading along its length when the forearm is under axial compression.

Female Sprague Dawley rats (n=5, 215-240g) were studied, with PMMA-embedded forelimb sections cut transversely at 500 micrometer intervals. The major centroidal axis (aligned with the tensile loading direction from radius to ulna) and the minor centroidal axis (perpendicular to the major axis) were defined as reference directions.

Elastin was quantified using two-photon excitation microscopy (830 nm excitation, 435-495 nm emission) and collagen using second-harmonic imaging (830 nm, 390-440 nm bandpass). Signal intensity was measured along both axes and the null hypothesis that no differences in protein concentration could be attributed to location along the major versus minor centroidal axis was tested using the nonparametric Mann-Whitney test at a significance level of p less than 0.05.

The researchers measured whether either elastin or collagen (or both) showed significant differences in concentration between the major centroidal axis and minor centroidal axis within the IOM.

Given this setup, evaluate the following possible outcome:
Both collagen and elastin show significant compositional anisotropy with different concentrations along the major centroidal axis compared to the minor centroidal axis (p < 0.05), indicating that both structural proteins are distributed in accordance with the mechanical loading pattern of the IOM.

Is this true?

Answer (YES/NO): YES